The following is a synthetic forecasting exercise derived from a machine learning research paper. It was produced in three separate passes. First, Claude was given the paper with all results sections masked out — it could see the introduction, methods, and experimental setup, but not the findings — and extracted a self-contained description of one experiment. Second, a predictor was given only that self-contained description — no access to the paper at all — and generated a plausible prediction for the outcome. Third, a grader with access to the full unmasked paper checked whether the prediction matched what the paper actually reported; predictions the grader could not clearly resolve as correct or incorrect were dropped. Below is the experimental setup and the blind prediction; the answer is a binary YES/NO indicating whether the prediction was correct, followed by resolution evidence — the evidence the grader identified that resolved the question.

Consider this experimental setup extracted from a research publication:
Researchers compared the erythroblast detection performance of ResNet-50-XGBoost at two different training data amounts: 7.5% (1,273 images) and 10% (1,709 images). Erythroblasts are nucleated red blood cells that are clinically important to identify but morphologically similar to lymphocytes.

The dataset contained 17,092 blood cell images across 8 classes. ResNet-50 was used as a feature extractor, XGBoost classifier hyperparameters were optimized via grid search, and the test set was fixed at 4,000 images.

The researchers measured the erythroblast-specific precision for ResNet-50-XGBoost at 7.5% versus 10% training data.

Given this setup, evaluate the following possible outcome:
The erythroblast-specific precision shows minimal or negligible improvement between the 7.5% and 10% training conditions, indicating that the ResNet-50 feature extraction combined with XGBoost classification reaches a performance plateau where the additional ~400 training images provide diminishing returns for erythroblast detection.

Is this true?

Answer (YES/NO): NO